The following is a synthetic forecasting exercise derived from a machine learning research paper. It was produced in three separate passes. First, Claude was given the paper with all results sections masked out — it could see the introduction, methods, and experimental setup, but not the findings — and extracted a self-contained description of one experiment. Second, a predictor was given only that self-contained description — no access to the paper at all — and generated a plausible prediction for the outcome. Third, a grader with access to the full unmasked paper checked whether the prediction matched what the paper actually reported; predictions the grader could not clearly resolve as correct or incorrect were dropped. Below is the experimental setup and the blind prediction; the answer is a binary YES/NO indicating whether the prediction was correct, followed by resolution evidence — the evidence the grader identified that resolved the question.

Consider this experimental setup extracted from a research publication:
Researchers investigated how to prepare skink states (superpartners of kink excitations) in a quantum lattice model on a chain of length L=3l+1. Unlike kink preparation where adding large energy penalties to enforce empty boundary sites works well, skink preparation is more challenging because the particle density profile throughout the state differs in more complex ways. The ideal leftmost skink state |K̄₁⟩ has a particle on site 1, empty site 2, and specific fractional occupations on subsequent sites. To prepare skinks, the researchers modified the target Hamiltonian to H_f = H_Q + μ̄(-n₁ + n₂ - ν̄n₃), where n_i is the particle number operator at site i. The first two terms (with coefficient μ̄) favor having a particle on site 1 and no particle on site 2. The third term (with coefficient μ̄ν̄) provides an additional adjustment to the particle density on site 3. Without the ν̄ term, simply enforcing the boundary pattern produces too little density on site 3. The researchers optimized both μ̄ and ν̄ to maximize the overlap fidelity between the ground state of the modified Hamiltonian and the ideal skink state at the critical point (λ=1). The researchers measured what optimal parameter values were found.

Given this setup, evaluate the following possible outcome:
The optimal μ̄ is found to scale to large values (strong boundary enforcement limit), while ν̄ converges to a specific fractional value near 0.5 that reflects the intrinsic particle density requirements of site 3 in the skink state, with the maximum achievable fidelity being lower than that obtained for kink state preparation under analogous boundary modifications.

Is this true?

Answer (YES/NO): NO